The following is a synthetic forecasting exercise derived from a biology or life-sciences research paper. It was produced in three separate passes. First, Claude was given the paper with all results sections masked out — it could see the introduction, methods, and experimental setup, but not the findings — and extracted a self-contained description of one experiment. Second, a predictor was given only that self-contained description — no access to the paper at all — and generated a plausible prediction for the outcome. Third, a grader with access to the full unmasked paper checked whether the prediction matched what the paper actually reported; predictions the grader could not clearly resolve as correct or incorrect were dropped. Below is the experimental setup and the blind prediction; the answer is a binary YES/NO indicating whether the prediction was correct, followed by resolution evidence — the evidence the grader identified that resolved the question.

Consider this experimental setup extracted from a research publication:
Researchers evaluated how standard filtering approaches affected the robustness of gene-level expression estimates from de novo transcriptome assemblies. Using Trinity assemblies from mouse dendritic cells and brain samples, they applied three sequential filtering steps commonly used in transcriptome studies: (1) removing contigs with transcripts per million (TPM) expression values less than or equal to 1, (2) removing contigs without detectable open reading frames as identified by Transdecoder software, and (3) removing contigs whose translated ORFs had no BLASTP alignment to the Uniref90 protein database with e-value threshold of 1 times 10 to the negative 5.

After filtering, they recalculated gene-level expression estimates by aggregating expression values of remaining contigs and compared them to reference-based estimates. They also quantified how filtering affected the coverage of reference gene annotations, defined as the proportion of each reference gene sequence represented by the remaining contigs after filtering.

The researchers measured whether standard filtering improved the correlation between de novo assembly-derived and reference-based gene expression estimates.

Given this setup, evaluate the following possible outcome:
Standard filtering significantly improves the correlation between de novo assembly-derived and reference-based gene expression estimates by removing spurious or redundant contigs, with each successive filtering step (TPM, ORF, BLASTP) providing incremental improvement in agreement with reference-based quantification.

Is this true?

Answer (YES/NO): NO